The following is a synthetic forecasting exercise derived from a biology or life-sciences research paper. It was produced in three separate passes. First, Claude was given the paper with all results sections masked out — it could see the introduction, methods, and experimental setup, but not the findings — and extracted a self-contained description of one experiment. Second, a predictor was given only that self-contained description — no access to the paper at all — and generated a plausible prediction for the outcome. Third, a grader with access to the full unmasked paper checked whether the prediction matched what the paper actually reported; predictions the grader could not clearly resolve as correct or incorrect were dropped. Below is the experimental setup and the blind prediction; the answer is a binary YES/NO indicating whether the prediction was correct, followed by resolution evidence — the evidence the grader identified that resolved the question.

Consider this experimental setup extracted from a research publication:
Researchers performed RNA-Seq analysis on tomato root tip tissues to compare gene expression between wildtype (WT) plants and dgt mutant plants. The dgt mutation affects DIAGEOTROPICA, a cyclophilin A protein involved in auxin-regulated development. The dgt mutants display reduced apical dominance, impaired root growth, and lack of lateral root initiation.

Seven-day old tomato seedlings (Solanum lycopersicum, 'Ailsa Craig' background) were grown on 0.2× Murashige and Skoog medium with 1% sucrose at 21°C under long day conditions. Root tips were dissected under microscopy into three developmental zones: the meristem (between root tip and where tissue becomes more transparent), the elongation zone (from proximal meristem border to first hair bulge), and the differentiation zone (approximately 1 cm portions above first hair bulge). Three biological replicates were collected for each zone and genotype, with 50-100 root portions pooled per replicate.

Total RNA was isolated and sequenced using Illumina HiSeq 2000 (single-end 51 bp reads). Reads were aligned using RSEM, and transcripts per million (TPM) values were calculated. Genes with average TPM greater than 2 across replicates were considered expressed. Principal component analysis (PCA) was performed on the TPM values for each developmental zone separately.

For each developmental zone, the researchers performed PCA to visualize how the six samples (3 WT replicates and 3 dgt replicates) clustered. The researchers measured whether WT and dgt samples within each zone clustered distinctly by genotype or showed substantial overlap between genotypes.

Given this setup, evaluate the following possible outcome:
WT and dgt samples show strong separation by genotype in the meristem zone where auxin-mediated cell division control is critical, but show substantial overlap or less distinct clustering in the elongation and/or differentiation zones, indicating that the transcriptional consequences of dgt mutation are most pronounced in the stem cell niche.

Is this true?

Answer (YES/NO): NO